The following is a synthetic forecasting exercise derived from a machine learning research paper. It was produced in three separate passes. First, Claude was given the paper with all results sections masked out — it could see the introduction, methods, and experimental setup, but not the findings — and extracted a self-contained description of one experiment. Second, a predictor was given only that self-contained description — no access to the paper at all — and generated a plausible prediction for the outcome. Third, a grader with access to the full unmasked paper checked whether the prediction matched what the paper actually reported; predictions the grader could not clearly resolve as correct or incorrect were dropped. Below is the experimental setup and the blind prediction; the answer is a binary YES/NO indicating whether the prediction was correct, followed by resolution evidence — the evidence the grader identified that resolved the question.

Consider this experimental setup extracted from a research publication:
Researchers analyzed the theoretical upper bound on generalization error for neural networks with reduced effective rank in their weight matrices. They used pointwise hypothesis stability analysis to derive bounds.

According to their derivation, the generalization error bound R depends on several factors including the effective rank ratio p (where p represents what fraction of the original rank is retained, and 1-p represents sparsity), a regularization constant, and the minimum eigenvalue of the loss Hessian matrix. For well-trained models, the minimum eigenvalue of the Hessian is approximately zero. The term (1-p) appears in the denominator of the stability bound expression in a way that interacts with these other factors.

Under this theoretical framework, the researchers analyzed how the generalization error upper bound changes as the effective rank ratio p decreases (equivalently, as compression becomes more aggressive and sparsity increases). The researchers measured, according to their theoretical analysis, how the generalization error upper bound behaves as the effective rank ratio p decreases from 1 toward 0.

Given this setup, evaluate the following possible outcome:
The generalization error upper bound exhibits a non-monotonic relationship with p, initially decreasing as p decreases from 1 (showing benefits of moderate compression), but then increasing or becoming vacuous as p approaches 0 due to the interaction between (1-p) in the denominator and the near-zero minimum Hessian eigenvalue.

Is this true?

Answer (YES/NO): NO